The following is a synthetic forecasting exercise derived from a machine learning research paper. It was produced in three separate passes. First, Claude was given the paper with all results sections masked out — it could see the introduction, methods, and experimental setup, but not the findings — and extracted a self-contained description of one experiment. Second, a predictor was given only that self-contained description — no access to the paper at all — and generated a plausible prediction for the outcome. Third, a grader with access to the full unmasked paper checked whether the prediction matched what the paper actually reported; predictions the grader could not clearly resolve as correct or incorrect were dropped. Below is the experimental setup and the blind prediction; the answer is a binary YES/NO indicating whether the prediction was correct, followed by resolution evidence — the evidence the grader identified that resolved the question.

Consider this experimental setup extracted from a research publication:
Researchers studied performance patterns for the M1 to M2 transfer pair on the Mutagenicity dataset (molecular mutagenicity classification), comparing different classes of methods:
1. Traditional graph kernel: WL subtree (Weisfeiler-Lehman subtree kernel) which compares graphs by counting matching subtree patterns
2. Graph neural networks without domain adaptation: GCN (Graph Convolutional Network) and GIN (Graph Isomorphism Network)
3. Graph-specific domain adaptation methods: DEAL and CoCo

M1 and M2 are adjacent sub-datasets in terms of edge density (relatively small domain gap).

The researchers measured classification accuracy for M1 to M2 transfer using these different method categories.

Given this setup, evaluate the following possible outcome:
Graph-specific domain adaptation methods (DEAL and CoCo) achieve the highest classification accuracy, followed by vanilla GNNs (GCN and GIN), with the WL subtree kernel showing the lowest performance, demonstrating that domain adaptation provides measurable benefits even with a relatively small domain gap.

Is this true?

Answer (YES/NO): NO